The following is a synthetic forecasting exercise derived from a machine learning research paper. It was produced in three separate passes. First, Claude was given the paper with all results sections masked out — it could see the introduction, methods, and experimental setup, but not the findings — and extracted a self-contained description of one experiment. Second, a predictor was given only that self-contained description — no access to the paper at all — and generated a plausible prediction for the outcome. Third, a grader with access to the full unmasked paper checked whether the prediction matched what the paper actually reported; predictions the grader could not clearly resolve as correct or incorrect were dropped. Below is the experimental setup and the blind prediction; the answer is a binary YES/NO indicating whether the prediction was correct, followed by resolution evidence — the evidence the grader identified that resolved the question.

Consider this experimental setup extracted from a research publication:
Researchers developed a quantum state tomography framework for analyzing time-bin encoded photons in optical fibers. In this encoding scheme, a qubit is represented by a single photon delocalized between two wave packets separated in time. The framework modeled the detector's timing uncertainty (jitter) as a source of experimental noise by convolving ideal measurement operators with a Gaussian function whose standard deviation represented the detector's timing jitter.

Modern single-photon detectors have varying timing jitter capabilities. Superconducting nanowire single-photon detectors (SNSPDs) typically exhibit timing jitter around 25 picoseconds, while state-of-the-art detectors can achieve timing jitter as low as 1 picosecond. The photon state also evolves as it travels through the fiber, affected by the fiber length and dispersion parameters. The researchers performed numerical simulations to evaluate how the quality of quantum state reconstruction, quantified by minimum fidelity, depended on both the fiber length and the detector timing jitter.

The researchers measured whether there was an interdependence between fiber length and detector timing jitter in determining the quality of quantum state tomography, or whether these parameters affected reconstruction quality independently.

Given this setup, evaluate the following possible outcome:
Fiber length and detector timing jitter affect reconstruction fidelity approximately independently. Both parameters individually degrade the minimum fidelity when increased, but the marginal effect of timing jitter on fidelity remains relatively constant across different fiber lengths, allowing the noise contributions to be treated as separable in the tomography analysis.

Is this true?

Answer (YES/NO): NO